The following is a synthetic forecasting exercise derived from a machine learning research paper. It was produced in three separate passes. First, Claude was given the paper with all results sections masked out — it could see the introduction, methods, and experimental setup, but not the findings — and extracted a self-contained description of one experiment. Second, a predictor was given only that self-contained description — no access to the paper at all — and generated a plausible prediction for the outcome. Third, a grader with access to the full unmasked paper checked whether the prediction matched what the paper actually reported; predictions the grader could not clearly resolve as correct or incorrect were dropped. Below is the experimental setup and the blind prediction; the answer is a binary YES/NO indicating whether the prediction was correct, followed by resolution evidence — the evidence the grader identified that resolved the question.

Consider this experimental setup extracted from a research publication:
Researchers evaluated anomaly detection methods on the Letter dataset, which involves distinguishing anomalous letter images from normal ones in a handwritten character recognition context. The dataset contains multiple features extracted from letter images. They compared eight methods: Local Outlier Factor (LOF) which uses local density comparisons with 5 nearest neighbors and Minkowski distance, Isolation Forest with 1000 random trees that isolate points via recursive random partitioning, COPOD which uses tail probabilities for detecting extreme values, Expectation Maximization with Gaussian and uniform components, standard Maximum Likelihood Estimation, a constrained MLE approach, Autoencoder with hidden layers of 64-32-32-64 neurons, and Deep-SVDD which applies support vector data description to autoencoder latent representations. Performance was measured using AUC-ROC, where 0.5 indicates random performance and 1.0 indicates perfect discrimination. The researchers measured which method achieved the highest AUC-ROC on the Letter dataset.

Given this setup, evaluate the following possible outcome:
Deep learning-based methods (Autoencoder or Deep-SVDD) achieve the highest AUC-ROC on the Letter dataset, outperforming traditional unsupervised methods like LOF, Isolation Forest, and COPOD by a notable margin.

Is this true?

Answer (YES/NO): NO